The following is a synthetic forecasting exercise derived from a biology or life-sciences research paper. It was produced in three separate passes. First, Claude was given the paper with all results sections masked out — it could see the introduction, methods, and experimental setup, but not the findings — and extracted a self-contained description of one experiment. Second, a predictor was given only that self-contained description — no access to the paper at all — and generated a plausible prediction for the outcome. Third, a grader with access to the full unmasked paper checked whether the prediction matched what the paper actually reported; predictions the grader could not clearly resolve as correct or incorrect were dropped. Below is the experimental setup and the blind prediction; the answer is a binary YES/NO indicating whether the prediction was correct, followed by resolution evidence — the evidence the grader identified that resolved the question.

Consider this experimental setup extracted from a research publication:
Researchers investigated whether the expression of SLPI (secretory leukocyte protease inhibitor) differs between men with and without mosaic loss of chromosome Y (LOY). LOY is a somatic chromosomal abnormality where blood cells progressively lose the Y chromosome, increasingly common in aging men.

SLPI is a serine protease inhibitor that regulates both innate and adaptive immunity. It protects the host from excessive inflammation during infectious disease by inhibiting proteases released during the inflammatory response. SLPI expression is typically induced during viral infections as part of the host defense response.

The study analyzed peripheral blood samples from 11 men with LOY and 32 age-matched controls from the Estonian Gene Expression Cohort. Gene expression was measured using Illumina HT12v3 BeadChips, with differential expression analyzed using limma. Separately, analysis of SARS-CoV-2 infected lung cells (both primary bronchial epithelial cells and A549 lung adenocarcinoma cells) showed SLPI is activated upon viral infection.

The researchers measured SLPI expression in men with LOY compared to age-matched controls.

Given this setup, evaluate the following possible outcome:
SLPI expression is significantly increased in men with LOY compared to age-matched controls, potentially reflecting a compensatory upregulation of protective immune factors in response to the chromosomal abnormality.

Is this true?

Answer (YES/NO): NO